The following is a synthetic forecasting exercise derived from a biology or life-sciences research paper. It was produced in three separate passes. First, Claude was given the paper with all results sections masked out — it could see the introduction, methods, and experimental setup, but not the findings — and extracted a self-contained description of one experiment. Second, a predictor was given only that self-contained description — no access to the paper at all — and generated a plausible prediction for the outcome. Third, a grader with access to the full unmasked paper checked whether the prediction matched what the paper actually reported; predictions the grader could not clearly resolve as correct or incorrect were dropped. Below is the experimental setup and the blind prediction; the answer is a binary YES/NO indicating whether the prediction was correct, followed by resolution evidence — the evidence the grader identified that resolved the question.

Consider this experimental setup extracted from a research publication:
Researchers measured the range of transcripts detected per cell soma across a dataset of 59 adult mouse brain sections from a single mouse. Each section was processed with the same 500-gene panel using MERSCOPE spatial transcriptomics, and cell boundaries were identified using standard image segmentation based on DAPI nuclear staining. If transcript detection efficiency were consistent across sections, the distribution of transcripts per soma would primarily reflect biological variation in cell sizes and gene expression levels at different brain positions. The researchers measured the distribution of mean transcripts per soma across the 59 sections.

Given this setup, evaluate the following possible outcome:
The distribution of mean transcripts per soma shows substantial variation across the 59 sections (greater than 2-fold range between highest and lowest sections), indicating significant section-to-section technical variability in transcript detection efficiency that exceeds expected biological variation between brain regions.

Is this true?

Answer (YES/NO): YES